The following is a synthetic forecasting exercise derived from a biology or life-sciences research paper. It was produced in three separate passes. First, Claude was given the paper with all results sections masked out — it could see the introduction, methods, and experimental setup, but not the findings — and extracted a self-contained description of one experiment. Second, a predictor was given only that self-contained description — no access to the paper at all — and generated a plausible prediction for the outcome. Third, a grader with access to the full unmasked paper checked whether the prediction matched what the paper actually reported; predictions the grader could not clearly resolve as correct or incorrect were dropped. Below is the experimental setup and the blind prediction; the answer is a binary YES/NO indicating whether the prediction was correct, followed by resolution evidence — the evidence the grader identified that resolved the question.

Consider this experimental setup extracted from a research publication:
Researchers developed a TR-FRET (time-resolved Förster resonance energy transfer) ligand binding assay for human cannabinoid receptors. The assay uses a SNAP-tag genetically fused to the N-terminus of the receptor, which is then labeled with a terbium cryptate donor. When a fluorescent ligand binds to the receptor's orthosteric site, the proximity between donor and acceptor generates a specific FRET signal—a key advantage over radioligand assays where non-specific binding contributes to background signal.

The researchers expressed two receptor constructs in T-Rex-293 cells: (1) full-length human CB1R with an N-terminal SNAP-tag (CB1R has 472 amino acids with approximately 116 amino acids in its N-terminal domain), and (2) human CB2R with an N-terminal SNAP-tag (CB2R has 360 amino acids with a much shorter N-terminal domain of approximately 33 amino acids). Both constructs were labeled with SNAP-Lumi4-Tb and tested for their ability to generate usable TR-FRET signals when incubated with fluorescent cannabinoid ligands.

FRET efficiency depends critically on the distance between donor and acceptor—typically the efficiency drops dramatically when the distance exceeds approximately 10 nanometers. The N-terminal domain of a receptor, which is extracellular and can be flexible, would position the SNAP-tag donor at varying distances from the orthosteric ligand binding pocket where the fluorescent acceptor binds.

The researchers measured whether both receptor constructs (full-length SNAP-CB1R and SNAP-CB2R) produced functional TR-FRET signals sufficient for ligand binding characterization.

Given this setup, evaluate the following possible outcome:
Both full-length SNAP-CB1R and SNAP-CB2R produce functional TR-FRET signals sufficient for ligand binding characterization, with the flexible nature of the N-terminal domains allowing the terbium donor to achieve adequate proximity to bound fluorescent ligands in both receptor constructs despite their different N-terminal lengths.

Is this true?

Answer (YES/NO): NO